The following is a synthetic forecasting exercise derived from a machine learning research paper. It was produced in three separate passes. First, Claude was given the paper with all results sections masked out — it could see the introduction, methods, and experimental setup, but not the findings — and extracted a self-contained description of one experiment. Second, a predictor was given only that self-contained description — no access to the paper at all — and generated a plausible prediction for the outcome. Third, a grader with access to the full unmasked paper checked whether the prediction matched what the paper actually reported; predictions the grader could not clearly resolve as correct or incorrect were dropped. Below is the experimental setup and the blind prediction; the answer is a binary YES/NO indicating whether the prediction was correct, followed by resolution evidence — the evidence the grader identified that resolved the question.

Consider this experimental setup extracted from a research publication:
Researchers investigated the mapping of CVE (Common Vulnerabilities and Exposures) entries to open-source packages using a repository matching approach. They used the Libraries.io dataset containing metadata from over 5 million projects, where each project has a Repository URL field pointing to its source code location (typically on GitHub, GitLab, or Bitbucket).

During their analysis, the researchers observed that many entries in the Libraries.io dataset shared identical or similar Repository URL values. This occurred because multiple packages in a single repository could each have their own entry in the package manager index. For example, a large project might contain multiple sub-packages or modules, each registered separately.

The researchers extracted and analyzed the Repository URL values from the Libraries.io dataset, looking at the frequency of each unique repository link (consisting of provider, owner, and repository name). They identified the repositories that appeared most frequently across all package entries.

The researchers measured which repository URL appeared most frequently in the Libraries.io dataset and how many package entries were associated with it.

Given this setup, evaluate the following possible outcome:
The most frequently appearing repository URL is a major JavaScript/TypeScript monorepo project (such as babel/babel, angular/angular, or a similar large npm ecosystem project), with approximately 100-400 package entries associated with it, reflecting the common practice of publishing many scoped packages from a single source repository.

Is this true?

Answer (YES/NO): NO